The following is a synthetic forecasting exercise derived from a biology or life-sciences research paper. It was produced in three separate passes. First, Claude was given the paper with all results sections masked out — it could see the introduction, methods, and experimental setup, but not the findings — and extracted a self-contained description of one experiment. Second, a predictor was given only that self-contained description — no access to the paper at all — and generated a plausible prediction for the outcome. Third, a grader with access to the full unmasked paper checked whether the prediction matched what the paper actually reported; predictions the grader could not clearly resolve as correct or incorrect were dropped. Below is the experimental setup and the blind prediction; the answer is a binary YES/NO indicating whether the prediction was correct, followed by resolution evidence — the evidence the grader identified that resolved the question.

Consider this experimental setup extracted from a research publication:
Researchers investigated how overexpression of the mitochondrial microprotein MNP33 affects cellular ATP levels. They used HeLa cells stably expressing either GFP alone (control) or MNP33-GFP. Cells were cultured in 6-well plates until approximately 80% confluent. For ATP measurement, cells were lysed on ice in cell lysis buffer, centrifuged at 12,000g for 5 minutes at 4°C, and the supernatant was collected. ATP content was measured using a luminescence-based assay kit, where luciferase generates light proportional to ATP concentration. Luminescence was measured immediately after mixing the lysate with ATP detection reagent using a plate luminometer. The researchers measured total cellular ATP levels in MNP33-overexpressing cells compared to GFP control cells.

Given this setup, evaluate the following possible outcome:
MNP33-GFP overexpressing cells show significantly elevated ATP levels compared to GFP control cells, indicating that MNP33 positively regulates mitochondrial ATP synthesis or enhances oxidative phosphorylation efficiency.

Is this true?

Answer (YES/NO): NO